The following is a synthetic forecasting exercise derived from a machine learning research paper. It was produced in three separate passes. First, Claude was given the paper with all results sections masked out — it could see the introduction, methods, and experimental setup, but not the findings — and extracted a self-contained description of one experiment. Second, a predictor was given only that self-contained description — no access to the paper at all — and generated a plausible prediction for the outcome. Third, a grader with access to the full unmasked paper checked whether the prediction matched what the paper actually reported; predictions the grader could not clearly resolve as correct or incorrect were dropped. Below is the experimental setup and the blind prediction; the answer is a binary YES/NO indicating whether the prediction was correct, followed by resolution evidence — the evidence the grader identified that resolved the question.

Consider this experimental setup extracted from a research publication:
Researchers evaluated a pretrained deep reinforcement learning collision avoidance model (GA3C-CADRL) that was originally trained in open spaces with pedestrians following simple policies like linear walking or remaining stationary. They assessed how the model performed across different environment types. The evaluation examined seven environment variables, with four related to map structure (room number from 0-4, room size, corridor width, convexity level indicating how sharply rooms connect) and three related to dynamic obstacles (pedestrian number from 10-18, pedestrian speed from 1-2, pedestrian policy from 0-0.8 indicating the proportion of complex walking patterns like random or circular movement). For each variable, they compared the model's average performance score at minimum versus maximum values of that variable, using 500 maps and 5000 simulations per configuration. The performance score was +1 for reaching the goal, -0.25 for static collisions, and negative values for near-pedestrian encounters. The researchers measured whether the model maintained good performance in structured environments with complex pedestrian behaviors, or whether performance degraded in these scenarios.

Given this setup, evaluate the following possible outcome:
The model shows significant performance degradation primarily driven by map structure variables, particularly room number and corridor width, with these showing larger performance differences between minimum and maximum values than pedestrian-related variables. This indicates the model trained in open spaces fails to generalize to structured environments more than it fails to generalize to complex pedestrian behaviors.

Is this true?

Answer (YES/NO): NO